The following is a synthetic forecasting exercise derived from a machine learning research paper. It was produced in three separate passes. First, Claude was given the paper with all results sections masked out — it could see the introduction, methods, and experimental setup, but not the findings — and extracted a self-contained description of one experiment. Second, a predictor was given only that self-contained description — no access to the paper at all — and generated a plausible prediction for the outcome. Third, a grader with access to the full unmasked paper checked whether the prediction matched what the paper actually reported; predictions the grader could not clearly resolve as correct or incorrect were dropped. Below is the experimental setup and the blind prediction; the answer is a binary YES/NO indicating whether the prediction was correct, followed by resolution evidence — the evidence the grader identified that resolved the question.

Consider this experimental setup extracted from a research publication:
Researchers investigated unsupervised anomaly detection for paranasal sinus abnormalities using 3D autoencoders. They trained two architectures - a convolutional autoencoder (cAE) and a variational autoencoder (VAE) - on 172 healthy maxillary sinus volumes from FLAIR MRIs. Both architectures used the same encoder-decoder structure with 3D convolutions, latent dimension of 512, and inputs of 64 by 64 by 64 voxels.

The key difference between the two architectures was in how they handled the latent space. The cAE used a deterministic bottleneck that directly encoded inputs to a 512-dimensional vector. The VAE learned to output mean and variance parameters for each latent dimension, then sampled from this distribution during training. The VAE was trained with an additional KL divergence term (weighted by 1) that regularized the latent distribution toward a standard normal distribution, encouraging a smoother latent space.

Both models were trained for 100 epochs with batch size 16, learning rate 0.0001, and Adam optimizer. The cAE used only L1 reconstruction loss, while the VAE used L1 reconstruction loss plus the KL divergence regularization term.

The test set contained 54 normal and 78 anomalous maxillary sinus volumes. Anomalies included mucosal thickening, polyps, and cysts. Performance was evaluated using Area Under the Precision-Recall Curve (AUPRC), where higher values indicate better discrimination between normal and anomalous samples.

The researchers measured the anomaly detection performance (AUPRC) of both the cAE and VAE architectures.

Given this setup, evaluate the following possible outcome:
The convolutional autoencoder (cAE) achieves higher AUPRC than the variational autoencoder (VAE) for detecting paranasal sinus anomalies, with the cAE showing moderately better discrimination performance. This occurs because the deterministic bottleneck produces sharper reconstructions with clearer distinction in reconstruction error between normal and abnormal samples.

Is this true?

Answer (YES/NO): YES